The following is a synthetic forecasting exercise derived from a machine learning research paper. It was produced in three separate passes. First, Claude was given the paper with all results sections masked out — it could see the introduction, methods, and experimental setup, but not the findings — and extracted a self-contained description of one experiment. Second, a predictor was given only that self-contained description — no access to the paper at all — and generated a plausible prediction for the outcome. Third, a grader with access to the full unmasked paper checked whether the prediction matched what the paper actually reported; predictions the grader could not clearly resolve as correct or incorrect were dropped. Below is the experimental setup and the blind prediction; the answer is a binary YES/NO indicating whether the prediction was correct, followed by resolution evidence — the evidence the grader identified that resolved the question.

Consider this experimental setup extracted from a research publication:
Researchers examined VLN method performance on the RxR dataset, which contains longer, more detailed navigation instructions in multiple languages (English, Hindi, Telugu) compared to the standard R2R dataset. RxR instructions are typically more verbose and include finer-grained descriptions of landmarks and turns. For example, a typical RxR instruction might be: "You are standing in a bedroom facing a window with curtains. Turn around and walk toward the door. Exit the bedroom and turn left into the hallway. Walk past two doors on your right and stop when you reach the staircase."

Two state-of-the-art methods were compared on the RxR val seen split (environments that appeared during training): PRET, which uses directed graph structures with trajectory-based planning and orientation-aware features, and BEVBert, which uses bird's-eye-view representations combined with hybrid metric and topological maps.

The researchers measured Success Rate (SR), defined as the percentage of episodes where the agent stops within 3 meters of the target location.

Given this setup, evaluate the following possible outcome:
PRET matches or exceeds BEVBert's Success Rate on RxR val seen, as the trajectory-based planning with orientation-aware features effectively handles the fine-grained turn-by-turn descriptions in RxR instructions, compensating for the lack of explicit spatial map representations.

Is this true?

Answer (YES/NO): YES